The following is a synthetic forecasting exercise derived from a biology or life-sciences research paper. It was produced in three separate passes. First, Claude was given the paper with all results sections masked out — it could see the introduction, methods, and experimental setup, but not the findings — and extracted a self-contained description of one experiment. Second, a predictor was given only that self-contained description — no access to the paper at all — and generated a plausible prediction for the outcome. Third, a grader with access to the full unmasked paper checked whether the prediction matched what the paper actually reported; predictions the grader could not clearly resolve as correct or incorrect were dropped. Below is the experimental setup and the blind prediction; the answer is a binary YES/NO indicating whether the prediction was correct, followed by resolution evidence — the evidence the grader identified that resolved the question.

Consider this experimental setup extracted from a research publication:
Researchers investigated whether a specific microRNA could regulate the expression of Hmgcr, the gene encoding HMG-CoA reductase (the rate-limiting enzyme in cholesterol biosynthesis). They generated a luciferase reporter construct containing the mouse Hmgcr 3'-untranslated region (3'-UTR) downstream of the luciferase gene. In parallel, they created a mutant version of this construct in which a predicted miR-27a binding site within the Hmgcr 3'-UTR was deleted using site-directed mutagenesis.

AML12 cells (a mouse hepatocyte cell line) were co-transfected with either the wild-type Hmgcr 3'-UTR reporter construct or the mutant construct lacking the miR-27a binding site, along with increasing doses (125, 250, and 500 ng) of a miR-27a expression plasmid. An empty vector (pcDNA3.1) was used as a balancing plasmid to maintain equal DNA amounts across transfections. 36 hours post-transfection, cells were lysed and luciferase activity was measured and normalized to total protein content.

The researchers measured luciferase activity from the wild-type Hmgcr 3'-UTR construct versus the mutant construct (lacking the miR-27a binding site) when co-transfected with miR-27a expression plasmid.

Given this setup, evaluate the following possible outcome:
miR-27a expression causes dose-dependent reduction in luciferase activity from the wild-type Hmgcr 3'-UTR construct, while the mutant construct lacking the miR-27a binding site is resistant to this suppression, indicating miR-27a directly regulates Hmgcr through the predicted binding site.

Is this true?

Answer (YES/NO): YES